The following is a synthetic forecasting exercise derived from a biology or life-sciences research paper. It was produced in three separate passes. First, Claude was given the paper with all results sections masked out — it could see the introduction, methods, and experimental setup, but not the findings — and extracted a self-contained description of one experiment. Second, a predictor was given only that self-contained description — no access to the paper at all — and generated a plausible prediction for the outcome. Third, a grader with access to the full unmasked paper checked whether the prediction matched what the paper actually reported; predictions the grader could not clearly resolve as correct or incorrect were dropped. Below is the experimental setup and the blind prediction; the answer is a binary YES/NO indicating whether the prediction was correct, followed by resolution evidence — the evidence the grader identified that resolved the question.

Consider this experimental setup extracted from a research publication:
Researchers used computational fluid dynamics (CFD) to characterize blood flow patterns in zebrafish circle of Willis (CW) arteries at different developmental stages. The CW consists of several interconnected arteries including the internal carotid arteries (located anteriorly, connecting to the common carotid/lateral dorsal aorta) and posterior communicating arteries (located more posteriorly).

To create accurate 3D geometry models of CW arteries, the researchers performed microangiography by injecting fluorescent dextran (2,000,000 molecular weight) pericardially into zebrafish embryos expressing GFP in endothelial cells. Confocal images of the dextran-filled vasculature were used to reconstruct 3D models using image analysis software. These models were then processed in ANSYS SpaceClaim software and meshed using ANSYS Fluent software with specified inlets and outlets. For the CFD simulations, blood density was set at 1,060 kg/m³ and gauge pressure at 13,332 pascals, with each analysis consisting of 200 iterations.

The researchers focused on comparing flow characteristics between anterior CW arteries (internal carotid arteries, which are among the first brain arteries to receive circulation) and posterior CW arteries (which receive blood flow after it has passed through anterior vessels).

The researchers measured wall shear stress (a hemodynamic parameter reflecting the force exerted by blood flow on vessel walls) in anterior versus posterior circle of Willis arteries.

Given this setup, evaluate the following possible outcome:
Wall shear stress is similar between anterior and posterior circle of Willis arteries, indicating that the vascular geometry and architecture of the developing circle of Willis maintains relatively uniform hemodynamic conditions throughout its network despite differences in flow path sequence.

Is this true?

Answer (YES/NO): NO